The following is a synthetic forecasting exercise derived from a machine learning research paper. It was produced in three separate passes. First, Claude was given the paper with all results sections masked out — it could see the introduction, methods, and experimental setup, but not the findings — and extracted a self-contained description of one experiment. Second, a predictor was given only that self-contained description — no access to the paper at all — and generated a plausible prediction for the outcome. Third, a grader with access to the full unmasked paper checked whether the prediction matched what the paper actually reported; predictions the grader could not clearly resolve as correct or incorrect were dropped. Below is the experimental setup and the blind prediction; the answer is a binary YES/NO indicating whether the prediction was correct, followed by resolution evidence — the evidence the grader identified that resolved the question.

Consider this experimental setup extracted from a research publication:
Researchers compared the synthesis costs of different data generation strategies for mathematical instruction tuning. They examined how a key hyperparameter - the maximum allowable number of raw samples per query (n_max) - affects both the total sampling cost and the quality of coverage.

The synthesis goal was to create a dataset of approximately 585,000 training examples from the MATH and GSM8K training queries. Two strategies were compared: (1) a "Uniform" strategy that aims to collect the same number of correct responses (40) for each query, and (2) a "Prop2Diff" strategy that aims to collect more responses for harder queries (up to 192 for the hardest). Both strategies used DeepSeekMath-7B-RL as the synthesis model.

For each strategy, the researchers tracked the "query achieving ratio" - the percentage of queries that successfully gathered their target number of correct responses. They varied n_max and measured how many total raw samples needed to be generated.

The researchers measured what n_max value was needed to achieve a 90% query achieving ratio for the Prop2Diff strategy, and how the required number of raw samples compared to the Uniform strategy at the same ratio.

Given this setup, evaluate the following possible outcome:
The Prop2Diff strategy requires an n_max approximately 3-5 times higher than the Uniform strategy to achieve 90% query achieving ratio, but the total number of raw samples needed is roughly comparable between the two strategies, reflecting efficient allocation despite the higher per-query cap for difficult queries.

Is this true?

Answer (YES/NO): NO